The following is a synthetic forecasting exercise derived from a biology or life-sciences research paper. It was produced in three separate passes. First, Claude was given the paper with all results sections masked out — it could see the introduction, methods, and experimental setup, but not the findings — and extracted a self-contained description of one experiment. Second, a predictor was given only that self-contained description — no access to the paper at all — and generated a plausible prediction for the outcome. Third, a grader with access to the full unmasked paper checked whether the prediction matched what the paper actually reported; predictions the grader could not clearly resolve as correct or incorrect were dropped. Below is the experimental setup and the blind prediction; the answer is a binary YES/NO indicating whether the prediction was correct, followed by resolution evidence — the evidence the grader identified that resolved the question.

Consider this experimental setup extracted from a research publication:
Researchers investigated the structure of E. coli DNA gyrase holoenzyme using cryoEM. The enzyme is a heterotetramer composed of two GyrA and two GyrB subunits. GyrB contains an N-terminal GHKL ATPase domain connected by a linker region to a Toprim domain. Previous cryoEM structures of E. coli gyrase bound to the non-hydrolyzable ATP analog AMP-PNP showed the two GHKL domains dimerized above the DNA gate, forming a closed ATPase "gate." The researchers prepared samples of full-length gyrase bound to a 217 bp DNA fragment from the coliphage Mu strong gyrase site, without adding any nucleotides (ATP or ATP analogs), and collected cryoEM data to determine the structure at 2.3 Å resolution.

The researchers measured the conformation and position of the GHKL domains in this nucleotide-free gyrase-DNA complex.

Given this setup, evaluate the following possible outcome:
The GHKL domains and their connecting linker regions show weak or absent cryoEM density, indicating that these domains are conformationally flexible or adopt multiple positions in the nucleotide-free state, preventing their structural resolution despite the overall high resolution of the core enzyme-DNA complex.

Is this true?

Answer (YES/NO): NO